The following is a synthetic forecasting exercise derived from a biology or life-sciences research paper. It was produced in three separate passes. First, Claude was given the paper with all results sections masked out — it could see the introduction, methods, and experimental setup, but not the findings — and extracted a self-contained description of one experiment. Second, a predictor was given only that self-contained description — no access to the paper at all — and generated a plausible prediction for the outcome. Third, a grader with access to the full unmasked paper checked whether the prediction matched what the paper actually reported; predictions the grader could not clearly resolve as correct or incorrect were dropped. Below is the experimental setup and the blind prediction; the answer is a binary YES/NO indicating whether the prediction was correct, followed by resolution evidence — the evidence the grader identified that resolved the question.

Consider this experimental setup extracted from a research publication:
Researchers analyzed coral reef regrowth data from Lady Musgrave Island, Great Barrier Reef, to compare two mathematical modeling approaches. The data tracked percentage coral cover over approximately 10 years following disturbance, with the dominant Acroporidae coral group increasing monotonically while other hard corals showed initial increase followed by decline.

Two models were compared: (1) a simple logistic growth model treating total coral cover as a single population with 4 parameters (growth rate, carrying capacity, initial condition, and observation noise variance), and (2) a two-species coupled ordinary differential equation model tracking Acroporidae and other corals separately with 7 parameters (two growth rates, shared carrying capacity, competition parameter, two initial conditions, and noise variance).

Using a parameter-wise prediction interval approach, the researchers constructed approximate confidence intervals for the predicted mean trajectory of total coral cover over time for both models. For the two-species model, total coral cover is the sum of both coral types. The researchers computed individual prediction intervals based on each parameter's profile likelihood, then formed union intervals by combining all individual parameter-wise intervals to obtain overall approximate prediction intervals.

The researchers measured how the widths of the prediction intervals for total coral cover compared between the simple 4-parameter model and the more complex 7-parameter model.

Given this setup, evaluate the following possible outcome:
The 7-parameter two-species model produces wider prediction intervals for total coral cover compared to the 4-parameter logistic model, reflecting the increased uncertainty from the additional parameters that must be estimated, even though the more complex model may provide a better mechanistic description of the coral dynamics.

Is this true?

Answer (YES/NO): NO